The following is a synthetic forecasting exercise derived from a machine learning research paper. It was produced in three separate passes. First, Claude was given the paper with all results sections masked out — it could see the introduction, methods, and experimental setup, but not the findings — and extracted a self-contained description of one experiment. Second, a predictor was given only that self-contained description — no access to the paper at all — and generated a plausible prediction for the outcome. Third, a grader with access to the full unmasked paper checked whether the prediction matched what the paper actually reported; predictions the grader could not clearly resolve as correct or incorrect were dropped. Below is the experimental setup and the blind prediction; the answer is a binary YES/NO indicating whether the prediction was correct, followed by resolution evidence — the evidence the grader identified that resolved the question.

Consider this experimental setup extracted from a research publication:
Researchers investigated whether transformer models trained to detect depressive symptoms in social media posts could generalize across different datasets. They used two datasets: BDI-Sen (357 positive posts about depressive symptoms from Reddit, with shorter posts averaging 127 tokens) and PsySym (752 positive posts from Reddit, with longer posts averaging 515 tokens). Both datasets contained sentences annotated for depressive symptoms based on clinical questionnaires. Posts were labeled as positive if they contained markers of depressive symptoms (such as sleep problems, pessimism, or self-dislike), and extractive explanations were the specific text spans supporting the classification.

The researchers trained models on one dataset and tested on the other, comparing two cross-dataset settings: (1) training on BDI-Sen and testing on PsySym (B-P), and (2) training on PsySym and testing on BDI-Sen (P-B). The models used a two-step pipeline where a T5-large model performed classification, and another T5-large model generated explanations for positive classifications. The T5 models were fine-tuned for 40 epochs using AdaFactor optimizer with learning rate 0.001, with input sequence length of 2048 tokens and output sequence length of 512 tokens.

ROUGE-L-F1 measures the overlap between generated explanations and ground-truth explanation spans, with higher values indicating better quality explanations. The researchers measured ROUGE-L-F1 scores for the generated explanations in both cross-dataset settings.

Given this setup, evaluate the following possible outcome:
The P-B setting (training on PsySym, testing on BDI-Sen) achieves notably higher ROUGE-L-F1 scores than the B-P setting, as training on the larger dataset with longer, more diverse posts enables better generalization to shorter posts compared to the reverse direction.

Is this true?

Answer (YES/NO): YES